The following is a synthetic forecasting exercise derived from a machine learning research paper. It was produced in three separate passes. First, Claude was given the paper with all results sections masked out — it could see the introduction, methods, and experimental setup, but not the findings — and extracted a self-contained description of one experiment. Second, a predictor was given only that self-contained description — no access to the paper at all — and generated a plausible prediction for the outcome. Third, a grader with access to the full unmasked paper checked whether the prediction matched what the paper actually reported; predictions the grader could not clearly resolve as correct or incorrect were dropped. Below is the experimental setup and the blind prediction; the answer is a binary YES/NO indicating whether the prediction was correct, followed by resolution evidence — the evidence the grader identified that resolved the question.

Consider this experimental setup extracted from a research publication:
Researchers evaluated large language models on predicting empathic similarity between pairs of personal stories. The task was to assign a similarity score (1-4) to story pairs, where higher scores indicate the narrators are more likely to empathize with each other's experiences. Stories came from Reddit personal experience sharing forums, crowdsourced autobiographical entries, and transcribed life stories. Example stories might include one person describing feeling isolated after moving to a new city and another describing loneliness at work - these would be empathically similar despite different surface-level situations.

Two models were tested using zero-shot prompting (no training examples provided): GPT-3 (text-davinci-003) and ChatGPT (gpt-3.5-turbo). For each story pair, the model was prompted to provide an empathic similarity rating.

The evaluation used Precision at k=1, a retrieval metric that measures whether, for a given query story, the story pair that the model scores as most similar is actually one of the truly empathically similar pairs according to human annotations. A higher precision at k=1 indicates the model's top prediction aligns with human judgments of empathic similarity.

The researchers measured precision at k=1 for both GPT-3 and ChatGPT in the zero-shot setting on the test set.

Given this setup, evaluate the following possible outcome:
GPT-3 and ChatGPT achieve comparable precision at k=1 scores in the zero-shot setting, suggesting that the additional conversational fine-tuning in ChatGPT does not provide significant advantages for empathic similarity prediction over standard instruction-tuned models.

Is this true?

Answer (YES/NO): NO